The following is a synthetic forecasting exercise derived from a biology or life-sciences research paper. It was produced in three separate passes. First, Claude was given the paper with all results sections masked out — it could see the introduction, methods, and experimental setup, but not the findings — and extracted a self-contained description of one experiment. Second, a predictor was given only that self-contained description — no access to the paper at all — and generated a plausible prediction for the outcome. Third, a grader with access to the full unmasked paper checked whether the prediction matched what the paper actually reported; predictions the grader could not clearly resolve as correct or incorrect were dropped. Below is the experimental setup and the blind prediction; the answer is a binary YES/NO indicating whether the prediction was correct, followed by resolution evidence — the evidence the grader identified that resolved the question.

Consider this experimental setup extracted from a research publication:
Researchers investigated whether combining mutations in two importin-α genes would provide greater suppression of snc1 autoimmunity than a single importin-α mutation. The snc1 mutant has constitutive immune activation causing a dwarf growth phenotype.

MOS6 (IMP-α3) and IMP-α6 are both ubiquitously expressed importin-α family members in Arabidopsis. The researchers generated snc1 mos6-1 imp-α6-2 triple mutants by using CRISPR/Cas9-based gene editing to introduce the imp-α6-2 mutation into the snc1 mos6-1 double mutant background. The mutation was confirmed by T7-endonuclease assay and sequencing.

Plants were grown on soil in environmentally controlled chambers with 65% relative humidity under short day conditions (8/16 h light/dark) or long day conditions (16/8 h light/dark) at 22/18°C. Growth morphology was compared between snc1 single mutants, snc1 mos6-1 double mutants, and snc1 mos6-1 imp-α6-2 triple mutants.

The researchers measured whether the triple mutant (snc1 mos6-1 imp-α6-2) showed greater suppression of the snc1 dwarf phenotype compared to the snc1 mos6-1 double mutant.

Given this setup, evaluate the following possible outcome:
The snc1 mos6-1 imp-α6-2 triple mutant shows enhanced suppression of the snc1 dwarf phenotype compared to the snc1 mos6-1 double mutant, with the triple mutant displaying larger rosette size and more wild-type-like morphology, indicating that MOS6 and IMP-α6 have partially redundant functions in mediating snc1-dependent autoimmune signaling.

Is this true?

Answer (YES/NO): NO